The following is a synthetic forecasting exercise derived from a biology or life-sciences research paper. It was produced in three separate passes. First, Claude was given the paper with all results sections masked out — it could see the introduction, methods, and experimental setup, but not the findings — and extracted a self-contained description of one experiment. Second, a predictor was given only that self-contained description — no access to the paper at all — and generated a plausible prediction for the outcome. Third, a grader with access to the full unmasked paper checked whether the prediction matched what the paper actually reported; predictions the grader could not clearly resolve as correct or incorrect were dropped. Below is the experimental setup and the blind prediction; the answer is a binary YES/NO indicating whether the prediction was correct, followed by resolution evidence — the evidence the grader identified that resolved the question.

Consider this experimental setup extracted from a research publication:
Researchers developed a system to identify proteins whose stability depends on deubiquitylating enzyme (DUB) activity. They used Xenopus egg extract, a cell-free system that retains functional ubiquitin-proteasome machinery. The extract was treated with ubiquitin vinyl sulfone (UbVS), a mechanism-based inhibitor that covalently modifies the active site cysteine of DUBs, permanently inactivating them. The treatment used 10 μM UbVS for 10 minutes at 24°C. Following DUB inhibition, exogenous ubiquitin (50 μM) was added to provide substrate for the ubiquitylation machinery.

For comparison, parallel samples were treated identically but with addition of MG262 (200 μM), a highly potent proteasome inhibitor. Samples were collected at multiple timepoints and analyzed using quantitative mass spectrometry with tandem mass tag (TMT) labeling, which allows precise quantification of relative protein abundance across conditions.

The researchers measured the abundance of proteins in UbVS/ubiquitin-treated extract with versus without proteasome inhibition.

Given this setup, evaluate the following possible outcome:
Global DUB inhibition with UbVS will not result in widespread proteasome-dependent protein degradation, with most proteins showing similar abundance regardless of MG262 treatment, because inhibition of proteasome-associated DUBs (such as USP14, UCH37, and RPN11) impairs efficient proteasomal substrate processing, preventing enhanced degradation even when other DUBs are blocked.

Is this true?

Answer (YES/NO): NO